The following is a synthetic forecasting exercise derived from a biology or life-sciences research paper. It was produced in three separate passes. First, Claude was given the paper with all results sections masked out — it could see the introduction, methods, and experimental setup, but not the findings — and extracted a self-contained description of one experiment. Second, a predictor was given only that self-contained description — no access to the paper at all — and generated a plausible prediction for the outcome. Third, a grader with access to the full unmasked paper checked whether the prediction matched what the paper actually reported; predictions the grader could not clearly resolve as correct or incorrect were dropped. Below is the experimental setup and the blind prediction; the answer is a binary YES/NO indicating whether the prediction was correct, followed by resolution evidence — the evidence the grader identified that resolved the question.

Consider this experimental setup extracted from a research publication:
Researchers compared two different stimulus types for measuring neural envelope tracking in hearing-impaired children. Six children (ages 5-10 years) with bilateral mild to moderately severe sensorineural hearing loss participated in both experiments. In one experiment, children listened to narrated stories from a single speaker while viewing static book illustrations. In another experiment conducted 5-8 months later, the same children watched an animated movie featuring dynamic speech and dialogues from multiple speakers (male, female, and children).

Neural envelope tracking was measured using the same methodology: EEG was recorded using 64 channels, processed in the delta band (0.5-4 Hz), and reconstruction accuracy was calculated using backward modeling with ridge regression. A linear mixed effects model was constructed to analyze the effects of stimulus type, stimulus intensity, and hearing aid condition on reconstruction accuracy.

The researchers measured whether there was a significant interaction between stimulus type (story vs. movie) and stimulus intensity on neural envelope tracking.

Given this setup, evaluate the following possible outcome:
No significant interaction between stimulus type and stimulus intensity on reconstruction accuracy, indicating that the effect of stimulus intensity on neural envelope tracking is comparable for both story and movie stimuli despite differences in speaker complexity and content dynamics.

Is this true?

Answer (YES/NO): NO